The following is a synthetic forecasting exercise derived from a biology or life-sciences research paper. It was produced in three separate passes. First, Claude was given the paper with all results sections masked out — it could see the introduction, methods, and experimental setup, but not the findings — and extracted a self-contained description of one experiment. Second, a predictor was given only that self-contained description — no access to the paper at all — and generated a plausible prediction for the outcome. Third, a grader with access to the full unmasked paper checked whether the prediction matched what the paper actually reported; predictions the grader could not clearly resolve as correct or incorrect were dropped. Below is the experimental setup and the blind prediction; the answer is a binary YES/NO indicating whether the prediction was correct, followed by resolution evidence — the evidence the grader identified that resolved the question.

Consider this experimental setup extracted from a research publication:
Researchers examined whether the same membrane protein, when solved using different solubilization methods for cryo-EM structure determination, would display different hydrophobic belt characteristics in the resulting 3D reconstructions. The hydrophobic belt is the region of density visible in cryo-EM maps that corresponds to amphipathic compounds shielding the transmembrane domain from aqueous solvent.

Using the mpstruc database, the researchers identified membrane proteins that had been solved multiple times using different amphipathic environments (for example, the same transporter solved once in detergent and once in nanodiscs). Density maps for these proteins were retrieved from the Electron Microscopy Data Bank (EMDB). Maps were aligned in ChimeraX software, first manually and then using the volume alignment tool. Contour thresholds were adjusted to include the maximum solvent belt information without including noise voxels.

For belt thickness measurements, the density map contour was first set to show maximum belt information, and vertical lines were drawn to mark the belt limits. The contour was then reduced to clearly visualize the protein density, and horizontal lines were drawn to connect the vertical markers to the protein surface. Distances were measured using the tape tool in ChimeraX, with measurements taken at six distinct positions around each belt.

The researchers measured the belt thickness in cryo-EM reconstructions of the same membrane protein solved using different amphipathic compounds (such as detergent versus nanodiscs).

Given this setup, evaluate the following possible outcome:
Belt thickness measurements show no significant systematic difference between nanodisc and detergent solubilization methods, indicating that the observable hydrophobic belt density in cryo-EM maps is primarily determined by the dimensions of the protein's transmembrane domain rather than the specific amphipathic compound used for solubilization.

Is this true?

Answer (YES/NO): NO